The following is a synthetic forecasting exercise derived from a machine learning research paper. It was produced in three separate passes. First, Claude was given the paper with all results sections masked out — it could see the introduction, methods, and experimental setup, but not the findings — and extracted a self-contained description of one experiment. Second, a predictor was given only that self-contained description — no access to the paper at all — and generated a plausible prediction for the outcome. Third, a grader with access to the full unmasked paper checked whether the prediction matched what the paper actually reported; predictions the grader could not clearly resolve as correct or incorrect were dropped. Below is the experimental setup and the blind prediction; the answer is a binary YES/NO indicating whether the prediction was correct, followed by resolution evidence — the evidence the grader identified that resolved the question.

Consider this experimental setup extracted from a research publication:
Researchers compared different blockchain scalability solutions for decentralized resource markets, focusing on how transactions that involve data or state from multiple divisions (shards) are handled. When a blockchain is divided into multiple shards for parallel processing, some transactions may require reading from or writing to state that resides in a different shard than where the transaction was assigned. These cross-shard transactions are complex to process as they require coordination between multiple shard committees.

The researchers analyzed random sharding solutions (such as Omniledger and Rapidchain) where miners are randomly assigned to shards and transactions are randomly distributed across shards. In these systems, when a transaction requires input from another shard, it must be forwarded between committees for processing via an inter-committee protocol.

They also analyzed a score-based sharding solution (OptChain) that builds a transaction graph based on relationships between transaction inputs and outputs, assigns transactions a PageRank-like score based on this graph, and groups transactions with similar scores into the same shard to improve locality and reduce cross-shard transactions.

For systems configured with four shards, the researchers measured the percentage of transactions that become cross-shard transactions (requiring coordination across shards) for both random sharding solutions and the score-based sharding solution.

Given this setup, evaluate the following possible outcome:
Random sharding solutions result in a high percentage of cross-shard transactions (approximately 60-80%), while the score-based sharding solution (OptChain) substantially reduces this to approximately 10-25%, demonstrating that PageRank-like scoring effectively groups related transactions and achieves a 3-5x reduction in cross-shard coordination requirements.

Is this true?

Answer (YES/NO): NO